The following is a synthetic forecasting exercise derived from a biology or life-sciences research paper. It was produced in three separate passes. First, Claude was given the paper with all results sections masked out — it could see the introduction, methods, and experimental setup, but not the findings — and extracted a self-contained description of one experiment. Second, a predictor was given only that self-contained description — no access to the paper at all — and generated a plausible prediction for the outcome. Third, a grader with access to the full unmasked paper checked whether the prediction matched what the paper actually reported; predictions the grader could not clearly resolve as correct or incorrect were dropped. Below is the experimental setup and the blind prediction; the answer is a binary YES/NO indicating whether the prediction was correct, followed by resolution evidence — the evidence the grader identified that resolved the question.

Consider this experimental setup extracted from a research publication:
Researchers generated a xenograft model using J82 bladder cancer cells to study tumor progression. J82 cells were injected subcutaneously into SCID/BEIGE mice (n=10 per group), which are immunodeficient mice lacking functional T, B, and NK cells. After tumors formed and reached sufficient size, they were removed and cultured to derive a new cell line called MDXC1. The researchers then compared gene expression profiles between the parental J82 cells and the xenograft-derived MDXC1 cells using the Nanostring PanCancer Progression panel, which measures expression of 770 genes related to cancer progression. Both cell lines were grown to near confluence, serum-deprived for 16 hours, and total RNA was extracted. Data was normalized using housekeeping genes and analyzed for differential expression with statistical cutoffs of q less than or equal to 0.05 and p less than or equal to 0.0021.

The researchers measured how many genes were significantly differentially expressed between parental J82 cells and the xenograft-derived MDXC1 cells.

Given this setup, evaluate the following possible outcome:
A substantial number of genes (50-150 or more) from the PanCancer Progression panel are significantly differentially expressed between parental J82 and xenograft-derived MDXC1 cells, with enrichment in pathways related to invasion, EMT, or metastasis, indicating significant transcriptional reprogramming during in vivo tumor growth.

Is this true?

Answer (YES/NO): YES